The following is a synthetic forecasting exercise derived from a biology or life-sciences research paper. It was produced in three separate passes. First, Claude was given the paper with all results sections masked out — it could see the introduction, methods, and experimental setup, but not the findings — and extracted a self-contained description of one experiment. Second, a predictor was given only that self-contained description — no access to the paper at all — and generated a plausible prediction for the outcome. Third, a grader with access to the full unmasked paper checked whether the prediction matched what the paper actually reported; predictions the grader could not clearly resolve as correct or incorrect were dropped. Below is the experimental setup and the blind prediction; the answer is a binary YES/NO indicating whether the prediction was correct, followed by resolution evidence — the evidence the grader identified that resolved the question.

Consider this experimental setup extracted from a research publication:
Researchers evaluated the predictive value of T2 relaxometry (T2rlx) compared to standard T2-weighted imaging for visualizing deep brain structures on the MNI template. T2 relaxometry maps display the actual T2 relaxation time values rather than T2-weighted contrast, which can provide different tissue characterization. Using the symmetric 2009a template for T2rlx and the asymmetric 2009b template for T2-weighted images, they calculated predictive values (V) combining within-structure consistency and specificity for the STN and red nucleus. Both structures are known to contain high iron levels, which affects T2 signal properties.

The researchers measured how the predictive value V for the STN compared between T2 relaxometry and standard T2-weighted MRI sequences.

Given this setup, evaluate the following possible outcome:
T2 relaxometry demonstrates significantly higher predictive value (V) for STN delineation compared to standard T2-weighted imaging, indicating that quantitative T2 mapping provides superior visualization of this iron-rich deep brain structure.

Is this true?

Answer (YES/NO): NO